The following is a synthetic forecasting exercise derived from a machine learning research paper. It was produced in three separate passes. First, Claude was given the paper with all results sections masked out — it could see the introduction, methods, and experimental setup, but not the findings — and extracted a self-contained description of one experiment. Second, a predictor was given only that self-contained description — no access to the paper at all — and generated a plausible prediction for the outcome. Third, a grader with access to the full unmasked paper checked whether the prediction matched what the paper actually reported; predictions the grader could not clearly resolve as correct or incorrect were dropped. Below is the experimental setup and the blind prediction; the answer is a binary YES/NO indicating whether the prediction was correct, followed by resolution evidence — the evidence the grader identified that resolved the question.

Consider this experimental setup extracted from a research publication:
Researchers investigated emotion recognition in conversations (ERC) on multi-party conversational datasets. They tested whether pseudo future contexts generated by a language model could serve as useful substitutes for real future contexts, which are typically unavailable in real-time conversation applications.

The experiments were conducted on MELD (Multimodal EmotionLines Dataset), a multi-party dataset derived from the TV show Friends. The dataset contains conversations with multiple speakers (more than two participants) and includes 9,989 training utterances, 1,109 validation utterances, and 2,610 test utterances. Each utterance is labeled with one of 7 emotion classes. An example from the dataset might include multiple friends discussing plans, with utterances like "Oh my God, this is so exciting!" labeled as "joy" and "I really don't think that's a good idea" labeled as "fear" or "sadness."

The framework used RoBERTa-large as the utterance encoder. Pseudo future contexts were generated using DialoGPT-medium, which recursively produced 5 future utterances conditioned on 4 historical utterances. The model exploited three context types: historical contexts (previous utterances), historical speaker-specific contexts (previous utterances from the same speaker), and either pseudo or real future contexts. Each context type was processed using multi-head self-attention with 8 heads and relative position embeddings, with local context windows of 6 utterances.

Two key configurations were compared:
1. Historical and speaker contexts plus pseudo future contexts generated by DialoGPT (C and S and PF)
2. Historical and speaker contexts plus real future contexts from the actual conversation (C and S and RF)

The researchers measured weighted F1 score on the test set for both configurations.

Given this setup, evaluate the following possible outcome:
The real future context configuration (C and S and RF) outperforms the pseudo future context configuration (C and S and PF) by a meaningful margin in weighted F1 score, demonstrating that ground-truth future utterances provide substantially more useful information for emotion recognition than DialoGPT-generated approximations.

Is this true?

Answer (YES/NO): NO